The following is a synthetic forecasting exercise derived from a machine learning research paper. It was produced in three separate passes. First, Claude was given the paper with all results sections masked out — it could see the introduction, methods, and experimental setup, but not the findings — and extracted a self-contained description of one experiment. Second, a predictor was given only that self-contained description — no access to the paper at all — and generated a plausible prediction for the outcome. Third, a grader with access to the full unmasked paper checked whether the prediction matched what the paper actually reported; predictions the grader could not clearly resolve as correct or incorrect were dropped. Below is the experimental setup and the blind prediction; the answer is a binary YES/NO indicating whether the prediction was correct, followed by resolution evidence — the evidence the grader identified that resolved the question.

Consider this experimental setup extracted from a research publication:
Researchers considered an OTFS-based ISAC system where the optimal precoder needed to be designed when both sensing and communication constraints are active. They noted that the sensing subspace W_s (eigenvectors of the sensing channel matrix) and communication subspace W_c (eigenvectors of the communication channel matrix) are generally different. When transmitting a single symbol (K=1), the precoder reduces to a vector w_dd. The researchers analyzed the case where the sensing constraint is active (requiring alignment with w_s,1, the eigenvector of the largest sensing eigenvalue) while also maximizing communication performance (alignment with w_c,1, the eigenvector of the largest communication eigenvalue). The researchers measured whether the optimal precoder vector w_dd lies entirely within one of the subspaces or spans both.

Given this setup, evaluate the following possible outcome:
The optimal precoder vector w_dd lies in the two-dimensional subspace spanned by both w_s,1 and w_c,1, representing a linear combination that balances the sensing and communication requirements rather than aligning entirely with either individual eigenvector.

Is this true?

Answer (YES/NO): YES